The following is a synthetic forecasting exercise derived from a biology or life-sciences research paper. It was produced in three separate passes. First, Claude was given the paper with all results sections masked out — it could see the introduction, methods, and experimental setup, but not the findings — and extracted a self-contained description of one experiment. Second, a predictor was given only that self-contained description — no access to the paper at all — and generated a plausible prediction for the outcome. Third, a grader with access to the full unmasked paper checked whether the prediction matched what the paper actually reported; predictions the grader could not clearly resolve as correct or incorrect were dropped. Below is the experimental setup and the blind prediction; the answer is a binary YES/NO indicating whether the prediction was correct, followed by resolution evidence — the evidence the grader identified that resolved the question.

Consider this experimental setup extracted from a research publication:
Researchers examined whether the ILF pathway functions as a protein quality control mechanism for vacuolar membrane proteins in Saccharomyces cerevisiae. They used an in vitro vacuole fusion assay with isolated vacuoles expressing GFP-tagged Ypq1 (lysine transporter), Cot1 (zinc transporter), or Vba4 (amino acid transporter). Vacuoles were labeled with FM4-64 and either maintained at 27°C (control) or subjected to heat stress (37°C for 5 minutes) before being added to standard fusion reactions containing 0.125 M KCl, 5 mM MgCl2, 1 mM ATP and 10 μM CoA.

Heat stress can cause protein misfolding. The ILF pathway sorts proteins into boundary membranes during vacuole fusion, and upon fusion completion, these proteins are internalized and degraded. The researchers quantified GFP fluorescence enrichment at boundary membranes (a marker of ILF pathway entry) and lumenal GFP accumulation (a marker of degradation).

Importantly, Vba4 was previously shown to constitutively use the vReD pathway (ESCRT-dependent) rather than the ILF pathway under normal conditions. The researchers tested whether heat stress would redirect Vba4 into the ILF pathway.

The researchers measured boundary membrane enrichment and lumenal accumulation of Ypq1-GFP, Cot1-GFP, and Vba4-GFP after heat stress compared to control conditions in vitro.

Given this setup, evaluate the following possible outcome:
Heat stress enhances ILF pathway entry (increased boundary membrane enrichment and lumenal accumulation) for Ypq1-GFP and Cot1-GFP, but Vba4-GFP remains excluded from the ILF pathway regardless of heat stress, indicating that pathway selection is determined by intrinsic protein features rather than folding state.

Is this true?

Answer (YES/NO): NO